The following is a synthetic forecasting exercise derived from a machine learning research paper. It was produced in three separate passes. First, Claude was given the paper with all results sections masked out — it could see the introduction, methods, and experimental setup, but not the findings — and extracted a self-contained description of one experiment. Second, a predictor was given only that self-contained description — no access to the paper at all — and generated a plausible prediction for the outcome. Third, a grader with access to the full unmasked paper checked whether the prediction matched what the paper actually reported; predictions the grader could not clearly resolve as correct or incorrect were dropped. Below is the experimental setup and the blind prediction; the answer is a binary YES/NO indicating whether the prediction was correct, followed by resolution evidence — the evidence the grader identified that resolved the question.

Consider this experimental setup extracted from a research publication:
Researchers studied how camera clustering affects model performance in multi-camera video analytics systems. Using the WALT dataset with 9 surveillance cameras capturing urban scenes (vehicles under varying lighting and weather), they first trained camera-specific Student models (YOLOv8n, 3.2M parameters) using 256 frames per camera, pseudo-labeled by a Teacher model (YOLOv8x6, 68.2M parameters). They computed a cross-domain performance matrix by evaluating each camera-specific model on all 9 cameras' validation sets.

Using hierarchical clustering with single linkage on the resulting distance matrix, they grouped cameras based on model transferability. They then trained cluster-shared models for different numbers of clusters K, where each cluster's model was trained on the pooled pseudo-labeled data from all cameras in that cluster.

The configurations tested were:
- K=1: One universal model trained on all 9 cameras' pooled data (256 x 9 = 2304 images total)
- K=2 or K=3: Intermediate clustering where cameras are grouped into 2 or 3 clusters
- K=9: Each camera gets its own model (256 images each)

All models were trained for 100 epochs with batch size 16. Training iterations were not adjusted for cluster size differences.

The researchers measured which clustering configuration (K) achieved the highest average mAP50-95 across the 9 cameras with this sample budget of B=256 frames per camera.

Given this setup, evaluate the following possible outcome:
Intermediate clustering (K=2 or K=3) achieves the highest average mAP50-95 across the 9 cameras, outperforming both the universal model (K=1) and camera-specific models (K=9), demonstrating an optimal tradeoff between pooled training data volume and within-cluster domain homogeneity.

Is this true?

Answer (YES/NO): NO